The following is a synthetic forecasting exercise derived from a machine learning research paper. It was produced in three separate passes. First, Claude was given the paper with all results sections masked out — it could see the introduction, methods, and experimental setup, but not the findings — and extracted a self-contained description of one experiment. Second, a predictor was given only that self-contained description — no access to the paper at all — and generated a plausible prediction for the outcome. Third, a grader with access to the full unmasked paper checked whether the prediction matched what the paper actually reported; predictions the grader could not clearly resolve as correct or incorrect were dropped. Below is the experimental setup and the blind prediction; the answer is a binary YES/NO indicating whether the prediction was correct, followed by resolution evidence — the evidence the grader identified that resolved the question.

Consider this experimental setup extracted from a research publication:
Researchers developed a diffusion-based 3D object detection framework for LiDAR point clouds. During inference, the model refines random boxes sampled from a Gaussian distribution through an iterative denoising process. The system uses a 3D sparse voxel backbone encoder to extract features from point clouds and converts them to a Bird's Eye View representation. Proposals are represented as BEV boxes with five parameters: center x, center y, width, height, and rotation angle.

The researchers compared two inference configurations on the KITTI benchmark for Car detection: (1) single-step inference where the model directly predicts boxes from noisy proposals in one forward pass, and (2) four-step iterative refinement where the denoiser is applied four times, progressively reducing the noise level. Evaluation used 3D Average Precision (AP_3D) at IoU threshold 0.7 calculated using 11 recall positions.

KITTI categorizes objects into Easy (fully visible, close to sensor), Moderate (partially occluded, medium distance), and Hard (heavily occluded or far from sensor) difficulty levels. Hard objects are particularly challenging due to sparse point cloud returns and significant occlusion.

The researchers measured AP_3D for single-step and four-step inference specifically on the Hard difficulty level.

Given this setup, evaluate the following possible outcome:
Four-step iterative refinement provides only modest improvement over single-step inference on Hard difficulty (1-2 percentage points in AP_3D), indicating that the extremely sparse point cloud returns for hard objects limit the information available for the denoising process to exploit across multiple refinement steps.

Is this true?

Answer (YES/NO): NO